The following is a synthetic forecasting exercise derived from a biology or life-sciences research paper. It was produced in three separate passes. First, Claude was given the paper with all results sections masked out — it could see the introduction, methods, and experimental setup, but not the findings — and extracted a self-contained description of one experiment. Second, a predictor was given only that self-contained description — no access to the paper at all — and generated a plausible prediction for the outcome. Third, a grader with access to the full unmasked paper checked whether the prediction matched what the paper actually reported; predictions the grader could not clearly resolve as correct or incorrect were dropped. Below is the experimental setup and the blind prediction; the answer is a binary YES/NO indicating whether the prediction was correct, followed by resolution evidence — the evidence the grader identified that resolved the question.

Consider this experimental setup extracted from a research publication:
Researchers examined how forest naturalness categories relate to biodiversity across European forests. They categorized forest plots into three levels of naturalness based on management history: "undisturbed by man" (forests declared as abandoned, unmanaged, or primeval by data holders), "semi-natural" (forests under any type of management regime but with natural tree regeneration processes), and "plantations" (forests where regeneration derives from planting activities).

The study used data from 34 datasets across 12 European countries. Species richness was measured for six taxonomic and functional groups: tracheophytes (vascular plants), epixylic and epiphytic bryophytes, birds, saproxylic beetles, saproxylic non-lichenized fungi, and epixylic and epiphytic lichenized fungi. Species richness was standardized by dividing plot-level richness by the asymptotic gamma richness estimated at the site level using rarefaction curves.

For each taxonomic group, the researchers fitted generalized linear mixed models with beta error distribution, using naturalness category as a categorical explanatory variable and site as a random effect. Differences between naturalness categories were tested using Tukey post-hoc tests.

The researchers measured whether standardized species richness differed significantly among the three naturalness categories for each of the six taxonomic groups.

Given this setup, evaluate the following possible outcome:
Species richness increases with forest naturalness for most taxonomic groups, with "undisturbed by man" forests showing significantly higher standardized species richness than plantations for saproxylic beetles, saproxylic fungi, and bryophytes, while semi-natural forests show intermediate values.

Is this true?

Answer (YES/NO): NO